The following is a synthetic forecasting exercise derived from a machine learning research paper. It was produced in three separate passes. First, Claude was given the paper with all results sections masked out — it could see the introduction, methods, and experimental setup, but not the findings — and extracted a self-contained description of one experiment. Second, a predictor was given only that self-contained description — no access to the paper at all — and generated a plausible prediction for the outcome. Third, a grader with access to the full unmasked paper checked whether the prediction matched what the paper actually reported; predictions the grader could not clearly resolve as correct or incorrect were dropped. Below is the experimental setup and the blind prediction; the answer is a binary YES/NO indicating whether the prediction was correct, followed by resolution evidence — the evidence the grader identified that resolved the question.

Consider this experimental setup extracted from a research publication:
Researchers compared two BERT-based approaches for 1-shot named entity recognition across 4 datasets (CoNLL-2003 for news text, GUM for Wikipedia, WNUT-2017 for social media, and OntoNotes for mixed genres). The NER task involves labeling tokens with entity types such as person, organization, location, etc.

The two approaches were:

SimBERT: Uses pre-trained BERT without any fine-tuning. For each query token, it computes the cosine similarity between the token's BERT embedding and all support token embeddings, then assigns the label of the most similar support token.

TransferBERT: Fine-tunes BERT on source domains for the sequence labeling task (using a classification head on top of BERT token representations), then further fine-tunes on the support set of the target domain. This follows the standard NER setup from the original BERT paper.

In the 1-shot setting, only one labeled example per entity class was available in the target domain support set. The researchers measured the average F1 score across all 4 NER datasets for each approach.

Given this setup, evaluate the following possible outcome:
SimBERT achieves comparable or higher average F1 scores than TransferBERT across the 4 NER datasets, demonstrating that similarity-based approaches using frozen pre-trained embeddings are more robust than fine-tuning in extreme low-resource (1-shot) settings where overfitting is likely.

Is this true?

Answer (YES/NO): YES